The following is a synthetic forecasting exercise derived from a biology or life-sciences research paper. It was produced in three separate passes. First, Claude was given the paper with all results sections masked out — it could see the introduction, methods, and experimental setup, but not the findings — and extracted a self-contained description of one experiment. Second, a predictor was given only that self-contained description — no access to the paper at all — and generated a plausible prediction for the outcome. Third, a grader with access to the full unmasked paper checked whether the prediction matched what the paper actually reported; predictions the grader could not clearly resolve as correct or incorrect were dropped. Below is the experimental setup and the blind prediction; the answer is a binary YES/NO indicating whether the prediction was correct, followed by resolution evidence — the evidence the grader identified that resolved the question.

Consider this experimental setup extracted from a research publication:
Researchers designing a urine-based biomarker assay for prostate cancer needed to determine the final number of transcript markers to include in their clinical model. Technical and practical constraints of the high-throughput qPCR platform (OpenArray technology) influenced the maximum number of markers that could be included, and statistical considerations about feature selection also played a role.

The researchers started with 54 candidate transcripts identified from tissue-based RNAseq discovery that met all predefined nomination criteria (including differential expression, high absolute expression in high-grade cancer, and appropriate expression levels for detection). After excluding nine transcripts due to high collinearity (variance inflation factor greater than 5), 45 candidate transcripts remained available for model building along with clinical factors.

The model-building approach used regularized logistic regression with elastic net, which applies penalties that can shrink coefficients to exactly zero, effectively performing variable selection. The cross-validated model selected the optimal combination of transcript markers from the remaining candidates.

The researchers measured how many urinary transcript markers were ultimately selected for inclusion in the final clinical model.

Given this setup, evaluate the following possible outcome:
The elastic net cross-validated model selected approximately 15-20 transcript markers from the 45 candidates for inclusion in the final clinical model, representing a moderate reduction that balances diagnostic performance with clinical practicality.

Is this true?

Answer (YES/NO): YES